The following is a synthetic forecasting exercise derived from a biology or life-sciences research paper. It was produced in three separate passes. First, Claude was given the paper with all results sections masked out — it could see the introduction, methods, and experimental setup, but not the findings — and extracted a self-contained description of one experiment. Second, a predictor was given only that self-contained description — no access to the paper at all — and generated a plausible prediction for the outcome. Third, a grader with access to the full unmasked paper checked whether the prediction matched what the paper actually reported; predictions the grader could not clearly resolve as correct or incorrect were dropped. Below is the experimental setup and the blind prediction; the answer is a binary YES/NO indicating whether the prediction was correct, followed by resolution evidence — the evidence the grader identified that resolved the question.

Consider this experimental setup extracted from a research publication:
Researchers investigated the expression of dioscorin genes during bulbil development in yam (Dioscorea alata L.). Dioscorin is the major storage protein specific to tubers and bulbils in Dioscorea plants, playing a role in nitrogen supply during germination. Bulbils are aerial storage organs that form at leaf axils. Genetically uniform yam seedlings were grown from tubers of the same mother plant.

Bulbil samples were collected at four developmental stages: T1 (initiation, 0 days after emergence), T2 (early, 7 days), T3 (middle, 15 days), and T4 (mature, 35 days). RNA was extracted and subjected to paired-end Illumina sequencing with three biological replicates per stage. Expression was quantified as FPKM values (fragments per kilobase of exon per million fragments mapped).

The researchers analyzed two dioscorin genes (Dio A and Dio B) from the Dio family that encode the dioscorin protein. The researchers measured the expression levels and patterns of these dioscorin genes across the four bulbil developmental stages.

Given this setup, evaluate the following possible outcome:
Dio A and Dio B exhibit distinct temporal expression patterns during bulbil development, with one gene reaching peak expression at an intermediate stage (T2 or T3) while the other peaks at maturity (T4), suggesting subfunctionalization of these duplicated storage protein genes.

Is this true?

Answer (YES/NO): NO